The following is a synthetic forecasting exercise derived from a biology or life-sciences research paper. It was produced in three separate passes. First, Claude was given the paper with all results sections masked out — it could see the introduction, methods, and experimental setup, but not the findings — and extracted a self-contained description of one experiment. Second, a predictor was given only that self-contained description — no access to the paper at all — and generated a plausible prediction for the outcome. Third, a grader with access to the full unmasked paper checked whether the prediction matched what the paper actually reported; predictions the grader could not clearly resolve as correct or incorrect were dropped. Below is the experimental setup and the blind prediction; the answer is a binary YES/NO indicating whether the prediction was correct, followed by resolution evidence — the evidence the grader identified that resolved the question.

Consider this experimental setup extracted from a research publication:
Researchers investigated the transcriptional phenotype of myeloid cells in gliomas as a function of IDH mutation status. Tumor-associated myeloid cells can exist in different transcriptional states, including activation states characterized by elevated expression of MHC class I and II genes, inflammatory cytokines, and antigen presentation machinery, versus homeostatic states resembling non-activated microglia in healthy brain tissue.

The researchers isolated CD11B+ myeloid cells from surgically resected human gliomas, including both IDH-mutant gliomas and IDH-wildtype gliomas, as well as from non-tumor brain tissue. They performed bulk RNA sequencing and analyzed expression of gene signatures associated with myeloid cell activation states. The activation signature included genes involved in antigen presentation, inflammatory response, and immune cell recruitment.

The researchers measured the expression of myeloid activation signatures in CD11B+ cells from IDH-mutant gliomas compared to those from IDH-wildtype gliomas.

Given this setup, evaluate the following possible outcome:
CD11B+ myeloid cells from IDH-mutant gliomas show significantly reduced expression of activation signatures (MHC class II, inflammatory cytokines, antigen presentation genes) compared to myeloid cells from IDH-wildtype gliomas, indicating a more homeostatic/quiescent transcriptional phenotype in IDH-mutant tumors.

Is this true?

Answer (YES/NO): YES